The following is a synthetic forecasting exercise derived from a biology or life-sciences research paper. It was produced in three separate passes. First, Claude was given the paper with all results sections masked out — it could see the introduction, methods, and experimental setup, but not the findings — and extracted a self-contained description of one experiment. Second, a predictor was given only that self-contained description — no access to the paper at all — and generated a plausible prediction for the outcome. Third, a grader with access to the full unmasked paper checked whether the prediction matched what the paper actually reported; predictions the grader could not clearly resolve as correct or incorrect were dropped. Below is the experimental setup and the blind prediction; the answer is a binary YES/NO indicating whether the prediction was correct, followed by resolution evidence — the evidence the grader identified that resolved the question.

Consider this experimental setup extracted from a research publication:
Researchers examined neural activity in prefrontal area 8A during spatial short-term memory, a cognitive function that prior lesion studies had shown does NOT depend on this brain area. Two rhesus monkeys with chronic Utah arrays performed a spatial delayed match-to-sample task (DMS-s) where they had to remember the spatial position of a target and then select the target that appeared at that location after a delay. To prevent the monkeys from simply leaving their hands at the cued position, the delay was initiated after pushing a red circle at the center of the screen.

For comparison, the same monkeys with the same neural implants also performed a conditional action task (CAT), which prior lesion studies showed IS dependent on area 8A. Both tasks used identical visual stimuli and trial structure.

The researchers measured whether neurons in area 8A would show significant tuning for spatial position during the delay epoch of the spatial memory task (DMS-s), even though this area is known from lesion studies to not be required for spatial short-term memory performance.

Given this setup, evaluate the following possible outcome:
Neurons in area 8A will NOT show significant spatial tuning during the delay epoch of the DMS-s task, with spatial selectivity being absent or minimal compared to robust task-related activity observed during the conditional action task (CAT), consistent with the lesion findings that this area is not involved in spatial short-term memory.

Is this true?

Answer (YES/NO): NO